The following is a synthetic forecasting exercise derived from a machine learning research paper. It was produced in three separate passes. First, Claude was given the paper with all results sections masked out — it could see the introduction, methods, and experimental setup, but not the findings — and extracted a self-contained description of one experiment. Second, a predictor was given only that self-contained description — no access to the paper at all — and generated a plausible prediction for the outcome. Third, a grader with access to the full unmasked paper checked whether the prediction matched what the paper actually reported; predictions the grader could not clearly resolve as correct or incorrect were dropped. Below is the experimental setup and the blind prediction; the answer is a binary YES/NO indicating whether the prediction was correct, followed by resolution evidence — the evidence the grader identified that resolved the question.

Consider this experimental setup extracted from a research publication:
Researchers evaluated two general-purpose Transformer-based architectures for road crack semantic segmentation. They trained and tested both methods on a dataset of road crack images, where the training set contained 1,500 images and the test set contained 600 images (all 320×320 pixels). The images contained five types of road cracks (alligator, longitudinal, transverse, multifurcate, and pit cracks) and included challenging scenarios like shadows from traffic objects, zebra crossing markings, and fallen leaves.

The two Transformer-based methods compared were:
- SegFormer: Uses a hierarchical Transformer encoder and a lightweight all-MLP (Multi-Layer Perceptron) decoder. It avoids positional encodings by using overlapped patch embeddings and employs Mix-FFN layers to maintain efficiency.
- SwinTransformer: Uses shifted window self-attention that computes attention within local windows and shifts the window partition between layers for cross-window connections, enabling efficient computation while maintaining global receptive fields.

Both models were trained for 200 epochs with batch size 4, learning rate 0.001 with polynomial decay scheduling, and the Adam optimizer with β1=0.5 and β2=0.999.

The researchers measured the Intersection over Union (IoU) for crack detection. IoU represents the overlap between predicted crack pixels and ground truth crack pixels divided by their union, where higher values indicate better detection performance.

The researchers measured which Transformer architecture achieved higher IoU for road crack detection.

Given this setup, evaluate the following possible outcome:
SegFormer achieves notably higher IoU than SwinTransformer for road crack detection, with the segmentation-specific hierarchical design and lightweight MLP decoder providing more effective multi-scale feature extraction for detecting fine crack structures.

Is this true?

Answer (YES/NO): NO